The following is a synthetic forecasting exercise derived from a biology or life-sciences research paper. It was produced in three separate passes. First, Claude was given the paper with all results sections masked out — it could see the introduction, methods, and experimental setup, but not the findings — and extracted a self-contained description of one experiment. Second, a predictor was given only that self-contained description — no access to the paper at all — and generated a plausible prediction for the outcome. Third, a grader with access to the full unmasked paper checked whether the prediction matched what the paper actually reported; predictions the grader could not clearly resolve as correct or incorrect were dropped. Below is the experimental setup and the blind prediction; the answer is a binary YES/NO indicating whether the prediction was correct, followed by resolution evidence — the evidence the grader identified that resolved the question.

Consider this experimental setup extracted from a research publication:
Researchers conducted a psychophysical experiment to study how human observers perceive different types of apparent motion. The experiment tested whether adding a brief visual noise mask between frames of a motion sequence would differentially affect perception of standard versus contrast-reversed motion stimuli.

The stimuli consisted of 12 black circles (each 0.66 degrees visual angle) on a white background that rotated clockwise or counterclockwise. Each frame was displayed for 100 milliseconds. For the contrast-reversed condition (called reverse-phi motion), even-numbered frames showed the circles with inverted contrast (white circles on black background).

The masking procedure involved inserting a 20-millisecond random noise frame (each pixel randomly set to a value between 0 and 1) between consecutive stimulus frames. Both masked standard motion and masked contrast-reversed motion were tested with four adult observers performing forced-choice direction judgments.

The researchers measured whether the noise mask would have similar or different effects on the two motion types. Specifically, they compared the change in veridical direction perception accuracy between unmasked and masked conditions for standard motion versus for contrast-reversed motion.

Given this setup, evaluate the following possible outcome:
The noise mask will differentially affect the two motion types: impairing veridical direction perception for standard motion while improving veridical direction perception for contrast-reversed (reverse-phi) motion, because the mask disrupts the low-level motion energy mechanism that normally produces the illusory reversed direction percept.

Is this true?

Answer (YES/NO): NO